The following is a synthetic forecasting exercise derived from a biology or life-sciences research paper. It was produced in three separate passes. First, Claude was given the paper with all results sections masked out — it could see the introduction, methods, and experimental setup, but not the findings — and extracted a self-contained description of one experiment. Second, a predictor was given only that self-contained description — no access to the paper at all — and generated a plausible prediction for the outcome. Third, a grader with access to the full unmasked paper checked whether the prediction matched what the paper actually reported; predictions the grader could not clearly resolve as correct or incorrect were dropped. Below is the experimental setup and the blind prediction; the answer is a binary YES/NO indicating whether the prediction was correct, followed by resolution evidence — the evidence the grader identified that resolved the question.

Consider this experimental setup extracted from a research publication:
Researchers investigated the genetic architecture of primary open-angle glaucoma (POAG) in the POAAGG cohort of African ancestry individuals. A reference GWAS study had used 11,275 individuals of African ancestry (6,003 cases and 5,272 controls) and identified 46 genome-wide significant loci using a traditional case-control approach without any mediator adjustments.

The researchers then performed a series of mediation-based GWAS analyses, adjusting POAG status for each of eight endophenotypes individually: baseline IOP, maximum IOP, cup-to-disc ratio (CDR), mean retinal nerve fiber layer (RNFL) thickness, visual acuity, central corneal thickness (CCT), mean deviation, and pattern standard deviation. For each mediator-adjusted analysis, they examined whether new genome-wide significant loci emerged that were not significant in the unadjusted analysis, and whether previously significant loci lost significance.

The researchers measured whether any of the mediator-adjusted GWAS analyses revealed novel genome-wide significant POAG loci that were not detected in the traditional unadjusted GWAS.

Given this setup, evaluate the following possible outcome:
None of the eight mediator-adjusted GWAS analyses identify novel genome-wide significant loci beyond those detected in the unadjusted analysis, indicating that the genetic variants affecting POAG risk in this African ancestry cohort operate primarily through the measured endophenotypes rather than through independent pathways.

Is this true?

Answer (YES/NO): NO